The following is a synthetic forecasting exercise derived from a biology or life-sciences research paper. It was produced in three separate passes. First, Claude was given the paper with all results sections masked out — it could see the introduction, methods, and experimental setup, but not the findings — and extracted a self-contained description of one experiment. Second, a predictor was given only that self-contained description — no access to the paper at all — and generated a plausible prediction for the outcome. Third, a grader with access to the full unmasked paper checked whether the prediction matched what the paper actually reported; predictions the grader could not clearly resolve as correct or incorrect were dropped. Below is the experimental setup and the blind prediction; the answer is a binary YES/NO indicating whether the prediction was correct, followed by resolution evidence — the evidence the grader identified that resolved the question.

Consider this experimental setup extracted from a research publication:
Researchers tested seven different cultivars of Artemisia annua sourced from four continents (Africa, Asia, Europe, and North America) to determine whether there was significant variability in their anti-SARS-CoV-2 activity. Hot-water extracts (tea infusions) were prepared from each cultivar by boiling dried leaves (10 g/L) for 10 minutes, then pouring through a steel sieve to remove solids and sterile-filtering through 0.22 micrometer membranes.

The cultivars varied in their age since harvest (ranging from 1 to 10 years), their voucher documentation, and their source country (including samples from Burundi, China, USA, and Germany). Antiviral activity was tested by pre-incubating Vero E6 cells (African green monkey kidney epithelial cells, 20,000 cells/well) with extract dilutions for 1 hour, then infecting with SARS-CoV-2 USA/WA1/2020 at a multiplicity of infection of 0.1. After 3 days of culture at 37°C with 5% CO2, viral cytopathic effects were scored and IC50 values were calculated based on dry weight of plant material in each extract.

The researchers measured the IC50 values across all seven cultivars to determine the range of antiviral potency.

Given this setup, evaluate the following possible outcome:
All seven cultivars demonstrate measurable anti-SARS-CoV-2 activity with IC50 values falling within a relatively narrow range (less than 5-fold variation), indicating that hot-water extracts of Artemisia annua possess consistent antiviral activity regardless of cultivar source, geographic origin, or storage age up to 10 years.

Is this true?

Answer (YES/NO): YES